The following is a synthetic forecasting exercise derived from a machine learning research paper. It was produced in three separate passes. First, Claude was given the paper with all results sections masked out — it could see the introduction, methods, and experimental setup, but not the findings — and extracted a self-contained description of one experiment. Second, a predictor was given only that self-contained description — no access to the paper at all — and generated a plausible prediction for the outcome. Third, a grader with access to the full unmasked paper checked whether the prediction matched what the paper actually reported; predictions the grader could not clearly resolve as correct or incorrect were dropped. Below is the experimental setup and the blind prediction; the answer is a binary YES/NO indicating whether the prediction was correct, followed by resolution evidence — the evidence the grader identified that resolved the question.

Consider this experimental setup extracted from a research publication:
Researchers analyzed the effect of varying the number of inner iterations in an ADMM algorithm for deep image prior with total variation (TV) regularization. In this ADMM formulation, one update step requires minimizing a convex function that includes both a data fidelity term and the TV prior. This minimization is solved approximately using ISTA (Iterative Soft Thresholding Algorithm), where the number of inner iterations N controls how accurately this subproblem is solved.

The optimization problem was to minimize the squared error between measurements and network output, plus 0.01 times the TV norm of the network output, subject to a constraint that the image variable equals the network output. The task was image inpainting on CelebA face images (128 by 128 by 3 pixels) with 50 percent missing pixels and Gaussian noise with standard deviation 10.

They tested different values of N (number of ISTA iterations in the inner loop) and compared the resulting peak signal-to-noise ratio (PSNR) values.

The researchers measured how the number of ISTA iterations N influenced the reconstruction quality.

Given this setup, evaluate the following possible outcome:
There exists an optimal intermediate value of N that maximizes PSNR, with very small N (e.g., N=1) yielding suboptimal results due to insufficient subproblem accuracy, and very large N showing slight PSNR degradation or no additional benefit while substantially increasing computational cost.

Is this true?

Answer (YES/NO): NO